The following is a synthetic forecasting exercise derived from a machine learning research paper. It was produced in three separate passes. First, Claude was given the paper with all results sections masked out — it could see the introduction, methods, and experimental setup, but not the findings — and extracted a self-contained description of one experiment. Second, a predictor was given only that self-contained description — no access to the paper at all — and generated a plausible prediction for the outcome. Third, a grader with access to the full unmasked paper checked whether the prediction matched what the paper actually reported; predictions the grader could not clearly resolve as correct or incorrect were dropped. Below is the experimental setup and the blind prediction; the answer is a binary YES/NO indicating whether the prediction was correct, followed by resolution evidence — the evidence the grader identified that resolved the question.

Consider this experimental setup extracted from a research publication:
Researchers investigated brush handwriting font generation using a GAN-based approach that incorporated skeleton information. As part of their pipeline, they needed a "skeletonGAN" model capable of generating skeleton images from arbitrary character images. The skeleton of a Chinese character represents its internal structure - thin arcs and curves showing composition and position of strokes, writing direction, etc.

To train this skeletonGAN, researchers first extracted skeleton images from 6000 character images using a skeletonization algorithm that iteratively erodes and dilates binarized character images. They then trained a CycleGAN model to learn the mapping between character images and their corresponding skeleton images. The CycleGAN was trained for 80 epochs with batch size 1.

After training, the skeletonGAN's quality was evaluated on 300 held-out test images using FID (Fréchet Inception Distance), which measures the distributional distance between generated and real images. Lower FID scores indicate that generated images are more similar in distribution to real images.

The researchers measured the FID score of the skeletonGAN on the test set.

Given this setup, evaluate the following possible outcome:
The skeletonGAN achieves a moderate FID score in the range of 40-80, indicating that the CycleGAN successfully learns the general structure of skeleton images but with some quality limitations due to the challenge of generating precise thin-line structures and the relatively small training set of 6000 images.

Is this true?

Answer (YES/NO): NO